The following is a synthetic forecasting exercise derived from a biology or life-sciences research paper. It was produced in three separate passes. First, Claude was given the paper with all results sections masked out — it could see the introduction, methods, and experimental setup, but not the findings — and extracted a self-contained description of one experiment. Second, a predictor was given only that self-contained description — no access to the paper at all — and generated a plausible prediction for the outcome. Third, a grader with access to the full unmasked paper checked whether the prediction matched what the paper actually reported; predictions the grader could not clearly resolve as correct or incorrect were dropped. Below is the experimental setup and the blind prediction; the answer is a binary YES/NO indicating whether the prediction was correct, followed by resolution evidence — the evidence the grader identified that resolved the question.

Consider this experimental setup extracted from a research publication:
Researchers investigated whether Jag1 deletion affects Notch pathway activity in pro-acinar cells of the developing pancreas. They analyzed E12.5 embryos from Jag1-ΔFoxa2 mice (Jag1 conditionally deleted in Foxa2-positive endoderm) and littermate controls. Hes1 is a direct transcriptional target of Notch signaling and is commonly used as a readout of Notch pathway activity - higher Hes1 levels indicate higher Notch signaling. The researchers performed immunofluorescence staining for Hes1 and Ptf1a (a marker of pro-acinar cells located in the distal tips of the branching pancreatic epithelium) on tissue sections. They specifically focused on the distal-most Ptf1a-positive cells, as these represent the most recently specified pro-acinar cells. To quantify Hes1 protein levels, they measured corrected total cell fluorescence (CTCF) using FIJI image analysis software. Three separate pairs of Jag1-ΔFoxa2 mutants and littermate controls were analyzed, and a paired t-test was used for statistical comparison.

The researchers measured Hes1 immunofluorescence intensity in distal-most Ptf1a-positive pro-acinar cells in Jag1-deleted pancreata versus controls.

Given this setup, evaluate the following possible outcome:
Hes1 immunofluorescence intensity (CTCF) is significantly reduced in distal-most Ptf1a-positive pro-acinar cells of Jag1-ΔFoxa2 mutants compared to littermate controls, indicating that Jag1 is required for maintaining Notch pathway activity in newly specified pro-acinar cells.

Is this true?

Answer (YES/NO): NO